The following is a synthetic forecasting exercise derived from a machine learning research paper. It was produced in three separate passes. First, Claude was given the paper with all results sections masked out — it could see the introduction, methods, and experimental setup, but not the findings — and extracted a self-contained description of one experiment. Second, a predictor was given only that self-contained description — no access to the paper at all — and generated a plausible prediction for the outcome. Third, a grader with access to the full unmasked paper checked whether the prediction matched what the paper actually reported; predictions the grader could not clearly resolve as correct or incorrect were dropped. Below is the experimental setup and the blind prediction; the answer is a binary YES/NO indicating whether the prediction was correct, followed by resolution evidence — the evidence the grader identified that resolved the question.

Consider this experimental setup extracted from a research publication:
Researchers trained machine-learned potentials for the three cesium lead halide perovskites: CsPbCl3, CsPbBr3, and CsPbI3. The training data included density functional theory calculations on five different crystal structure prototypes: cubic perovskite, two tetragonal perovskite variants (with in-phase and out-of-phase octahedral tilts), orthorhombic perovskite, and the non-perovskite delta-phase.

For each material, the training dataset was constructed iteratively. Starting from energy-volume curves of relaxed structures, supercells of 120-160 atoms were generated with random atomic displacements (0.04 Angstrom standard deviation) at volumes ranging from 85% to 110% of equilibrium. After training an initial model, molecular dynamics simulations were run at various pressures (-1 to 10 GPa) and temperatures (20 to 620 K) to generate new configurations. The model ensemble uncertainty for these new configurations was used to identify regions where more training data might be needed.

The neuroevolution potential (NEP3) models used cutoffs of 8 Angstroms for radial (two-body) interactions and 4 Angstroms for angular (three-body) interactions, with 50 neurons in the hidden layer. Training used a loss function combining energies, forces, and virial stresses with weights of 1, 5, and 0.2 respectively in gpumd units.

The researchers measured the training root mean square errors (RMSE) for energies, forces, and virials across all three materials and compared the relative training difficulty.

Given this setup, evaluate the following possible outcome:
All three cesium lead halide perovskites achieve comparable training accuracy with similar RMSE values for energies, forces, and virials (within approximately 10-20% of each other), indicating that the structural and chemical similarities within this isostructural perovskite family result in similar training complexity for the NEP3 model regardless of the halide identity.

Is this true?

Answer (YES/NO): NO